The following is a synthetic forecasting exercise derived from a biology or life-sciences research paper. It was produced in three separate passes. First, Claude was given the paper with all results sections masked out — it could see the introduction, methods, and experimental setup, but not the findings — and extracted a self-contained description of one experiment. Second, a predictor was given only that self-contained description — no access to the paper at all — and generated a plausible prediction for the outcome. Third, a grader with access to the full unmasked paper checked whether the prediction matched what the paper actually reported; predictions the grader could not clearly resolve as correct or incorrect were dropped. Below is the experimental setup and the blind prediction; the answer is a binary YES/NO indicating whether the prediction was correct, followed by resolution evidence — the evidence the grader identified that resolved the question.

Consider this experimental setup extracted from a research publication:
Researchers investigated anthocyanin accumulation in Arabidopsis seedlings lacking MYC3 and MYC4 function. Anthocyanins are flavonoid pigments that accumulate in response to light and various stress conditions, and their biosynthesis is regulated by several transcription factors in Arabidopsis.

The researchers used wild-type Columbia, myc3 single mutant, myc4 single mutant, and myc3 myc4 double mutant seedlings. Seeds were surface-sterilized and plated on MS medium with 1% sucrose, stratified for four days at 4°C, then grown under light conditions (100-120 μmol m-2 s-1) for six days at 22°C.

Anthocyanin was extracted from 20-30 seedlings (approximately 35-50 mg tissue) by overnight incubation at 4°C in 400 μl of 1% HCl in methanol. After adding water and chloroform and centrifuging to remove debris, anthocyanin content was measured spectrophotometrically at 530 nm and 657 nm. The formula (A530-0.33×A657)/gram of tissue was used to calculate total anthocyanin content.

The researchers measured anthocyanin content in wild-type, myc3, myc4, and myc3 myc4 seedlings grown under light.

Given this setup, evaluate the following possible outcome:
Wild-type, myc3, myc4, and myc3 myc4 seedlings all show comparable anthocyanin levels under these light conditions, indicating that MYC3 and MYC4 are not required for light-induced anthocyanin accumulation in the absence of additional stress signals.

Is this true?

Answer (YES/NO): NO